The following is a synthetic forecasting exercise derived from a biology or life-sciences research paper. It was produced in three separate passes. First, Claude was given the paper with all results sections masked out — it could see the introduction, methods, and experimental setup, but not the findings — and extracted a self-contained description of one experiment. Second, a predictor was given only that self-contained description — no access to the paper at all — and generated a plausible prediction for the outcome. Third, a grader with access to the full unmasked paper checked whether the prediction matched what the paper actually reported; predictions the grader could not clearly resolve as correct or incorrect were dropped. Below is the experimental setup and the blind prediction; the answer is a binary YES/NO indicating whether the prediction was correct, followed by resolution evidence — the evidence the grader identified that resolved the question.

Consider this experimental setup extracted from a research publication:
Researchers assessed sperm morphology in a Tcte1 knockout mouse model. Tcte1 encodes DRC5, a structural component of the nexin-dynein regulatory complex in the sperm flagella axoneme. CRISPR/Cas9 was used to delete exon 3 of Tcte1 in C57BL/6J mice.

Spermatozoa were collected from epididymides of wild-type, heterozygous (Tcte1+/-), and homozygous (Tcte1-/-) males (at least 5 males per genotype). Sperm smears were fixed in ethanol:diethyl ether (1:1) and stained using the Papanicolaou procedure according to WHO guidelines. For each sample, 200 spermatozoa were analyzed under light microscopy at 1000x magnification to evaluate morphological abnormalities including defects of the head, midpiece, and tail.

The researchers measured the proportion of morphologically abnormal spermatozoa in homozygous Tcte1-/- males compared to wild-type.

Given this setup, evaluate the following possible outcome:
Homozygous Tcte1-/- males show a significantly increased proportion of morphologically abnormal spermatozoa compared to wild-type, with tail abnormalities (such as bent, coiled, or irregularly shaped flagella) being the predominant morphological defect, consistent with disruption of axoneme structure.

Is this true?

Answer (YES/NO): NO